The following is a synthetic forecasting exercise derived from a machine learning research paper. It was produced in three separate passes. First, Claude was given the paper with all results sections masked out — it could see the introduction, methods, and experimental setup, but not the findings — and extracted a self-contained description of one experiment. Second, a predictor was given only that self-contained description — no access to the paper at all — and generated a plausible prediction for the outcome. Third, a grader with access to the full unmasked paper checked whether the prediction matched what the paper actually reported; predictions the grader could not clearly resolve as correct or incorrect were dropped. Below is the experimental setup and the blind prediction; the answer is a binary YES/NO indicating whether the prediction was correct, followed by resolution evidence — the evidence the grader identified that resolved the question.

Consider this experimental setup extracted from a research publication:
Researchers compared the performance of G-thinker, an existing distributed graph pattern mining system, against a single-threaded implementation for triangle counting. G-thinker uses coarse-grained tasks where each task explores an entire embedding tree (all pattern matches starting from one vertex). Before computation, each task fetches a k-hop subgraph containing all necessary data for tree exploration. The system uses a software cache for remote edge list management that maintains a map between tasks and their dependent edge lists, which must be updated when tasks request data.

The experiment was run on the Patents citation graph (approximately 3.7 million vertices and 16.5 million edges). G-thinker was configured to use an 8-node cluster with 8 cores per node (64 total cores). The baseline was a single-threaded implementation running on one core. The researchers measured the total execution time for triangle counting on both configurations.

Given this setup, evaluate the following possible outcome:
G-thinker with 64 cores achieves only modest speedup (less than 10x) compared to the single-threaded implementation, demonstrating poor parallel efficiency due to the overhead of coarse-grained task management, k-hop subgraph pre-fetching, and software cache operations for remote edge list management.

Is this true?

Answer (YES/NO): NO